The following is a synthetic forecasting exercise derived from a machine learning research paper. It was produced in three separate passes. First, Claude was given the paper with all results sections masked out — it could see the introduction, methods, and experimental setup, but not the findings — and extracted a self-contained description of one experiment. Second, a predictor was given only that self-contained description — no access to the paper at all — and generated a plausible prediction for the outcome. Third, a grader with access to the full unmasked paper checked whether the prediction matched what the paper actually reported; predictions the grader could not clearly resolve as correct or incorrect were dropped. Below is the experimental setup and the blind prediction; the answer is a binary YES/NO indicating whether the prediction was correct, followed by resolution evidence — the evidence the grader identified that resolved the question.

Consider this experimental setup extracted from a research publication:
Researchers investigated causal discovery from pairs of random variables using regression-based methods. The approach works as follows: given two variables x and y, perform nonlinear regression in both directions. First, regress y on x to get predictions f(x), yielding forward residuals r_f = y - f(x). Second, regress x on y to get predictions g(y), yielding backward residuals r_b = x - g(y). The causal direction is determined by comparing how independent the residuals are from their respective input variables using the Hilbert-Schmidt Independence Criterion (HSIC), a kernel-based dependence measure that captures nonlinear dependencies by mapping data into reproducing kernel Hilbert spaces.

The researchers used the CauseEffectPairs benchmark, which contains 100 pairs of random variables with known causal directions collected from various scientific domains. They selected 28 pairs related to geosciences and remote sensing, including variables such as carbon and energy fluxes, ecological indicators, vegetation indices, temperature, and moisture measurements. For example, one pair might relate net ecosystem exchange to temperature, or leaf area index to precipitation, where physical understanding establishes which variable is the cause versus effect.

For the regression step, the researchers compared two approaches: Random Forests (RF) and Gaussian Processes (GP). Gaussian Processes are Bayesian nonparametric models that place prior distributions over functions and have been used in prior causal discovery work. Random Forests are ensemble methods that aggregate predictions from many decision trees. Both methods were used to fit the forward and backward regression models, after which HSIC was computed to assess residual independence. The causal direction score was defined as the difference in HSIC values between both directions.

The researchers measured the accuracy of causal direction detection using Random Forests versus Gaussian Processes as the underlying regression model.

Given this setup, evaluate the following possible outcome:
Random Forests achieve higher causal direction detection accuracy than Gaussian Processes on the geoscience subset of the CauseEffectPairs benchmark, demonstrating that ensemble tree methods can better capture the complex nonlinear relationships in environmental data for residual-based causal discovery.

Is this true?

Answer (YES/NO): YES